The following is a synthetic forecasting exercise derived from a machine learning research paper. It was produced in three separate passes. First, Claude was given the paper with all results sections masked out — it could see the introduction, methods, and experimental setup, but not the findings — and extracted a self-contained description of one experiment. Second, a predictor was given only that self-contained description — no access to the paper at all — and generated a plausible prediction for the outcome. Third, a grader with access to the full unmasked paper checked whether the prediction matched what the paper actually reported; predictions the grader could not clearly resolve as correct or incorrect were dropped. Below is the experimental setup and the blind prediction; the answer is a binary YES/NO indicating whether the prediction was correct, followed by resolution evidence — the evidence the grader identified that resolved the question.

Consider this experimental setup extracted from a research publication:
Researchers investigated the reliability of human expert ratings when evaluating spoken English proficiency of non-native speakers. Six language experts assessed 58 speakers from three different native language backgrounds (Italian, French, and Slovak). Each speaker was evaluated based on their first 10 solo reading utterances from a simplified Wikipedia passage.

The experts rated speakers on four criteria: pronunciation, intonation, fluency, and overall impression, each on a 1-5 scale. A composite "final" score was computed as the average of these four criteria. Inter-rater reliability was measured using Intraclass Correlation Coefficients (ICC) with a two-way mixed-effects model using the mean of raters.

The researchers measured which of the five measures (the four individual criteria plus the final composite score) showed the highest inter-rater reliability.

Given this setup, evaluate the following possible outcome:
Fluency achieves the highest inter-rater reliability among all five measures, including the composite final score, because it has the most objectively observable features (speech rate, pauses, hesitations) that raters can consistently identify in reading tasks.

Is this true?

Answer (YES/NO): NO